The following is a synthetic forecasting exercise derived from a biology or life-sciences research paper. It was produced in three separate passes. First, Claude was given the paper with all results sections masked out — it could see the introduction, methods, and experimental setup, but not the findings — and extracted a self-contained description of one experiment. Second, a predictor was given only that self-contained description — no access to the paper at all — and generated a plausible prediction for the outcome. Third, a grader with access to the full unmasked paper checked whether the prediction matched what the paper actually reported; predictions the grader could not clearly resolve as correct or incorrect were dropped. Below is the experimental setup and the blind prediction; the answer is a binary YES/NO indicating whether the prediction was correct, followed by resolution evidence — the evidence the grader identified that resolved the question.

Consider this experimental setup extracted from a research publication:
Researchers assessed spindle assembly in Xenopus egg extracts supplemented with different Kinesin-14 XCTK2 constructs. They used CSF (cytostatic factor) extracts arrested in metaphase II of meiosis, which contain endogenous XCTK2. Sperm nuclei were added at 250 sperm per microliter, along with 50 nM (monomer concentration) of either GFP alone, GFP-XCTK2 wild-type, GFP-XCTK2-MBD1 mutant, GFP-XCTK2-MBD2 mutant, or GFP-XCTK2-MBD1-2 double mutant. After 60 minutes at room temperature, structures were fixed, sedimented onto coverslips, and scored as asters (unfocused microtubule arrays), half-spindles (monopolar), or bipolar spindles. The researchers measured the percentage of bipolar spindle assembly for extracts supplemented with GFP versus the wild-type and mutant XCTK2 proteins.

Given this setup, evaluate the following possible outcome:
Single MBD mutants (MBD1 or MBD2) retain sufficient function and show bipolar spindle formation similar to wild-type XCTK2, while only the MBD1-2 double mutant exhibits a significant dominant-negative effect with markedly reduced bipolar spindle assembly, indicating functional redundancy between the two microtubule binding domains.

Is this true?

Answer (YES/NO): NO